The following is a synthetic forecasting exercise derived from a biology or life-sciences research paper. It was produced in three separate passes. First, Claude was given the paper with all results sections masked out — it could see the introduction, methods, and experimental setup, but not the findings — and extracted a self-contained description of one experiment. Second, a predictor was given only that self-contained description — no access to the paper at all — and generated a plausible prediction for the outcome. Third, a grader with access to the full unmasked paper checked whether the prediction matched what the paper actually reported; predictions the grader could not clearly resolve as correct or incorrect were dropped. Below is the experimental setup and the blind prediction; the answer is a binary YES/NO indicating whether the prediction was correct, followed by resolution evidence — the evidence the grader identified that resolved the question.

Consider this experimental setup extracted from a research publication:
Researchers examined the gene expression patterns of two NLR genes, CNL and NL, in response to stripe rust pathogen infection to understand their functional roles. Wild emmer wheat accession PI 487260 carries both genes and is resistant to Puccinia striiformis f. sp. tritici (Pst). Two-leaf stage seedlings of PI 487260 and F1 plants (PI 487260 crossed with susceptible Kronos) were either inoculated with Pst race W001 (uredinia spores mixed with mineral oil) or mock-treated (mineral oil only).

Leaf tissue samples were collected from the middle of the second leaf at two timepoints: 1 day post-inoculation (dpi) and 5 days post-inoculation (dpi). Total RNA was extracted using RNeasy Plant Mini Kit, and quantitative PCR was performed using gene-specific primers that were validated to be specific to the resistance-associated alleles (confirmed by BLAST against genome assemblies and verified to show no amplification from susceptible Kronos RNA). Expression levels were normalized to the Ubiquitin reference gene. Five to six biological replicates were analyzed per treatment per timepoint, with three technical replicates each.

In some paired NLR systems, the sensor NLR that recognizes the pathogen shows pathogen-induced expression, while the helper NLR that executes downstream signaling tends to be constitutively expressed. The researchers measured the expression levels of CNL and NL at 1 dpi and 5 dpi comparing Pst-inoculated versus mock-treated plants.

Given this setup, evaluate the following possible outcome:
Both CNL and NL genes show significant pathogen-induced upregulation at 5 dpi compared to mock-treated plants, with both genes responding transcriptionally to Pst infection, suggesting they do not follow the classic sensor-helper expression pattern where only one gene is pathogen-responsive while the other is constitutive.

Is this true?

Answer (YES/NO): NO